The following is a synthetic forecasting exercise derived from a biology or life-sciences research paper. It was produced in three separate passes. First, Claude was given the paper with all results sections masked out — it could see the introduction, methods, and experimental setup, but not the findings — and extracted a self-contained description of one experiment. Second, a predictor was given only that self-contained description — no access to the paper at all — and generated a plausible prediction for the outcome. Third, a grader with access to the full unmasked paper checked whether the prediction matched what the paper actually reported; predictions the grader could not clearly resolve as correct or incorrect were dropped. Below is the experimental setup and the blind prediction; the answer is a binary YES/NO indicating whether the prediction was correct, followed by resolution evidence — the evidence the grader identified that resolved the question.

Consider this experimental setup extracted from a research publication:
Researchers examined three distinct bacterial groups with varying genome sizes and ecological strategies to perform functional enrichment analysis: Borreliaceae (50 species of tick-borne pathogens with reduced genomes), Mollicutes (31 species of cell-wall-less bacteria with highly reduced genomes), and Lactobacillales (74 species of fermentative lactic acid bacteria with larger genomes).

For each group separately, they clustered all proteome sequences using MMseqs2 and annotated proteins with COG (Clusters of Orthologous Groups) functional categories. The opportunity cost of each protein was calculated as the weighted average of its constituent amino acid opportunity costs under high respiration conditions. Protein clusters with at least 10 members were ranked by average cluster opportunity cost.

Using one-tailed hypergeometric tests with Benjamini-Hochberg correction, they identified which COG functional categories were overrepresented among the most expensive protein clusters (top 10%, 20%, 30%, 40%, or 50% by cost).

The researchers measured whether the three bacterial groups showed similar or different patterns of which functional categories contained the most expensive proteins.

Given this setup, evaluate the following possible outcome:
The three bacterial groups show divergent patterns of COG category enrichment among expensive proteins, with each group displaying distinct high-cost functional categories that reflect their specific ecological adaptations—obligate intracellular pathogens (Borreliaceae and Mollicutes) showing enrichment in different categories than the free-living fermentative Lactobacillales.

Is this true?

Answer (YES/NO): NO